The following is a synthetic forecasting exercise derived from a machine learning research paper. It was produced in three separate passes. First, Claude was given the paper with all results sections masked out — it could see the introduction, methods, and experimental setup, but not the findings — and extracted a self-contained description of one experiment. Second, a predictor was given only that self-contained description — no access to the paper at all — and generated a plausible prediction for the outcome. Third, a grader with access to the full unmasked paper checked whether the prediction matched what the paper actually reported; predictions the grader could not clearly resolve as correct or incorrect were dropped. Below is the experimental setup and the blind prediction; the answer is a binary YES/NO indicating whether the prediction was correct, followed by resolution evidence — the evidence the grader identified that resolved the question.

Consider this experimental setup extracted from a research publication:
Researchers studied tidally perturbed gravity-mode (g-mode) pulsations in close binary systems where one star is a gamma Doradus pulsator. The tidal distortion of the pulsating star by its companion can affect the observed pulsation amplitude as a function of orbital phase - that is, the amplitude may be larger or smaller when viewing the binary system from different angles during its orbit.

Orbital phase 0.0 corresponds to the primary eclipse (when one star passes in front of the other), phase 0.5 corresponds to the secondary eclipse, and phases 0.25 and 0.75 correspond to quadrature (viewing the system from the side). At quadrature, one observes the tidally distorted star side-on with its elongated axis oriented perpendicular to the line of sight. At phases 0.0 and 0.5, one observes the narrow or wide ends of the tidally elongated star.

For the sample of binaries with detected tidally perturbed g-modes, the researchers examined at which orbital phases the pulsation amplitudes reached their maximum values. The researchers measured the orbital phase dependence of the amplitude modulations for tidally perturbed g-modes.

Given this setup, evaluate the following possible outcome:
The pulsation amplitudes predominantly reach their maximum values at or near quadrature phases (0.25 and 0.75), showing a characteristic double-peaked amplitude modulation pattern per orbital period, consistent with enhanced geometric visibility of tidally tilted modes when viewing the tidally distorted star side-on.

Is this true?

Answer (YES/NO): NO